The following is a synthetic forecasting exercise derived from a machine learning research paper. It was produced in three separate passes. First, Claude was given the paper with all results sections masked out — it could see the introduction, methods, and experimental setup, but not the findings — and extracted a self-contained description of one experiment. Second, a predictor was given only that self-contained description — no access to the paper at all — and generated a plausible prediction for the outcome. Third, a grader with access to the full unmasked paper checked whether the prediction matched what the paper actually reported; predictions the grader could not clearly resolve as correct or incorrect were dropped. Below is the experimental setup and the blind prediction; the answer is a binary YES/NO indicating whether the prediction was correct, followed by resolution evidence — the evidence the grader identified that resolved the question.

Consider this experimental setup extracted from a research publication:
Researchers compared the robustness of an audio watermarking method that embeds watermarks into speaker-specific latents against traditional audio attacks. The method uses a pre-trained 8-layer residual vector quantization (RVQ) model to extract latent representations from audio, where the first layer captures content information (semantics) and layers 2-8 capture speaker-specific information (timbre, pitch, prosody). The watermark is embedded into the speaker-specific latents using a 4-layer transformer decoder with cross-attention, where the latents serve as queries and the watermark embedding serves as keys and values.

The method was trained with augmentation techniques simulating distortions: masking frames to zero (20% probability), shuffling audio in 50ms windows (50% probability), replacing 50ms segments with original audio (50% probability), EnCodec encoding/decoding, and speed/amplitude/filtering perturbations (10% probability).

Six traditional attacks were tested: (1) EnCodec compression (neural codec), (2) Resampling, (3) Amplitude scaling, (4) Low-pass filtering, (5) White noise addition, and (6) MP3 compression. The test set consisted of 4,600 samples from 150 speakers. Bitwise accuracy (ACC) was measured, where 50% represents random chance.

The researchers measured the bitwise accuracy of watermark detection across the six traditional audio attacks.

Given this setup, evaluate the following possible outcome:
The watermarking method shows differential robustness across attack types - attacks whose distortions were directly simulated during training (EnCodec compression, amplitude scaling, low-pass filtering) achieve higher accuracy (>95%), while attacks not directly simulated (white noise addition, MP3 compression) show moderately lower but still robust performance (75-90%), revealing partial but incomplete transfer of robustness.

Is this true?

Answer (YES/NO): NO